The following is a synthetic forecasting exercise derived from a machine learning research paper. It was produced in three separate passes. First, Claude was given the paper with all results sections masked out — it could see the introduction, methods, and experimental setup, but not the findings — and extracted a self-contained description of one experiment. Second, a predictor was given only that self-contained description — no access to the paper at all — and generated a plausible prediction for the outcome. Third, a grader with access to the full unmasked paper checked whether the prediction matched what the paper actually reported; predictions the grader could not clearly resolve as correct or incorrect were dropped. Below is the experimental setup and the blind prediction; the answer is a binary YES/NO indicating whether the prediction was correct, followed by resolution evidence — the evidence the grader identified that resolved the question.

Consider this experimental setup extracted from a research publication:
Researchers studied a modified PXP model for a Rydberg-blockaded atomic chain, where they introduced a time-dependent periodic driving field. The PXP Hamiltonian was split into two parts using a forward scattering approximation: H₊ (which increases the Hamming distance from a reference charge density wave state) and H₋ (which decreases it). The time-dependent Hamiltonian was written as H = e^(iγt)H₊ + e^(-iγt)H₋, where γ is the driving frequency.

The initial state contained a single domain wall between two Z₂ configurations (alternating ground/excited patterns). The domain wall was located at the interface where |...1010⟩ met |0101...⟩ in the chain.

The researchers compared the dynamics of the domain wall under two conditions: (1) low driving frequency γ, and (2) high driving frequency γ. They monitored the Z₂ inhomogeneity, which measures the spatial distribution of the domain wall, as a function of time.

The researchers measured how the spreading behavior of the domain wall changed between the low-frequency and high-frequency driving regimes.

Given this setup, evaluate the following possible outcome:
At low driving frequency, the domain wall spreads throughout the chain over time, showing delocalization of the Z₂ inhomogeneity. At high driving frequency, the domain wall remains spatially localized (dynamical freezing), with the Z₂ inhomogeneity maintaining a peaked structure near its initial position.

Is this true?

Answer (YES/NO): YES